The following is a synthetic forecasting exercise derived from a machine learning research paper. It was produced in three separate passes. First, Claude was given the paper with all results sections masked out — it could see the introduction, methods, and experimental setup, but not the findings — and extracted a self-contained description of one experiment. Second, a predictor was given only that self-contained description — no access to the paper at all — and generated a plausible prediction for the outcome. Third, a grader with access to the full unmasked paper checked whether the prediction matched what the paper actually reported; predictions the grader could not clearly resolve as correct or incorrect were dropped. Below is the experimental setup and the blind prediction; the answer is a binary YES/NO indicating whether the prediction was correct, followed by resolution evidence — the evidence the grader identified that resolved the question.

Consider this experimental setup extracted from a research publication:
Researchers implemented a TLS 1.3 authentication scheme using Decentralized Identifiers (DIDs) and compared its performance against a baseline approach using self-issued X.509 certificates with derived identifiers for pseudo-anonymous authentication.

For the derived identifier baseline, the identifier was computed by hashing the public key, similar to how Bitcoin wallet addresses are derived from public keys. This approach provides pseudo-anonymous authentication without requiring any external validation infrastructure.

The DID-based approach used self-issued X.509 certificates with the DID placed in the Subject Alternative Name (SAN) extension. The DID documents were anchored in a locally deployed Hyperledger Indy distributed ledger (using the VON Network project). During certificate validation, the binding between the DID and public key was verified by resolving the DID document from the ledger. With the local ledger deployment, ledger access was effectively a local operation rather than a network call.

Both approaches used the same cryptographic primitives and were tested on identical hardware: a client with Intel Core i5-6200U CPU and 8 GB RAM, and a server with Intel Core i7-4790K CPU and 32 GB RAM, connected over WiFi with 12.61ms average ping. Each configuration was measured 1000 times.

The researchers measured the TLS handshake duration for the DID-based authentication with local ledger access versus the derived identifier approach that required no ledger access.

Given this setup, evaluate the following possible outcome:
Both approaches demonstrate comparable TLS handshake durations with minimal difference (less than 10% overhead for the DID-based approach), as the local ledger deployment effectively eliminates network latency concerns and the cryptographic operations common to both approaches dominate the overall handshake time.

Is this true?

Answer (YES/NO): NO